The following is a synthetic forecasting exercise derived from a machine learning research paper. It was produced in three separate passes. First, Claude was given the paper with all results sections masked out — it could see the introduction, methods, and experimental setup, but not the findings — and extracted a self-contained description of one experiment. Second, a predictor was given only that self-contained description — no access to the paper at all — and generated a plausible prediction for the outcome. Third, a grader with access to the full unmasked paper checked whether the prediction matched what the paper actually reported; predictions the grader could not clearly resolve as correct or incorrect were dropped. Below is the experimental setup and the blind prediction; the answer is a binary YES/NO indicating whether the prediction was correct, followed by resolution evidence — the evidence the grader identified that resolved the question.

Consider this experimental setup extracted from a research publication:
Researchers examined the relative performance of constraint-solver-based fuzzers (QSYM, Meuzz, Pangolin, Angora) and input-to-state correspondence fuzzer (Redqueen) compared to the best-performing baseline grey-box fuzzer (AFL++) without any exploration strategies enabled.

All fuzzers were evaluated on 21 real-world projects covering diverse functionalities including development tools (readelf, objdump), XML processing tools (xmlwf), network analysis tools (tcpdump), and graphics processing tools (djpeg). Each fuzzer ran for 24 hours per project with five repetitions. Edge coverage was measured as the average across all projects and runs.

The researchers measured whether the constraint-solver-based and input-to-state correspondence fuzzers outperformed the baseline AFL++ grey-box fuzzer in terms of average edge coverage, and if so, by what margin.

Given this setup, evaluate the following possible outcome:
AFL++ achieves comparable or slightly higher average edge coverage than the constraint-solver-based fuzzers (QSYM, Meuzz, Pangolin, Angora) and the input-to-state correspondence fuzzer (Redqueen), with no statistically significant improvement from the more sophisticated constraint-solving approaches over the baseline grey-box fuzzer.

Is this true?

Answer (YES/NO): NO